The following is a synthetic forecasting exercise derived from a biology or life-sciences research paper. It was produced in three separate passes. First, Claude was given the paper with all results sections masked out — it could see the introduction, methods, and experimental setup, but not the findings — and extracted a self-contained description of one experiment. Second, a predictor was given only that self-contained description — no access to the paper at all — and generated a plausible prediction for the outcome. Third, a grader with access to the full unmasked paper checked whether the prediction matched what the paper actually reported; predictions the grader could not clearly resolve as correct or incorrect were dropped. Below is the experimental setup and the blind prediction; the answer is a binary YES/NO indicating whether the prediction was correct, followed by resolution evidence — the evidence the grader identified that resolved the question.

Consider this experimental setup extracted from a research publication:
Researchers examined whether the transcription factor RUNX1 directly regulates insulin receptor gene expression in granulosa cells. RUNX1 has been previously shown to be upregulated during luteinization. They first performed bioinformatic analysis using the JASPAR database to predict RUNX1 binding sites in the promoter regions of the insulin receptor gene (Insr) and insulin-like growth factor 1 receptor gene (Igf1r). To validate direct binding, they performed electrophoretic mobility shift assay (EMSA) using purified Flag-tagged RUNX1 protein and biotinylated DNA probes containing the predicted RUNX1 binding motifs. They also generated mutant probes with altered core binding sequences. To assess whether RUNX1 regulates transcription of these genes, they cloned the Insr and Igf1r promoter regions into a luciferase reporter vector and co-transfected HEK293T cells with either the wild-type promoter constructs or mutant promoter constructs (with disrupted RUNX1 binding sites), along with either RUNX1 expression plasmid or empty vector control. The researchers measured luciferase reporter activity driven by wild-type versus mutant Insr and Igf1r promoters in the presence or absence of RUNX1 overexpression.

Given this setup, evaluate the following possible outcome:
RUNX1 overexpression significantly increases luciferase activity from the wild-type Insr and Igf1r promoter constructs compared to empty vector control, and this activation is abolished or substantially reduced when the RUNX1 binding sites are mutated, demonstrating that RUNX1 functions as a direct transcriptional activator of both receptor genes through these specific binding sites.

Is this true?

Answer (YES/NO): YES